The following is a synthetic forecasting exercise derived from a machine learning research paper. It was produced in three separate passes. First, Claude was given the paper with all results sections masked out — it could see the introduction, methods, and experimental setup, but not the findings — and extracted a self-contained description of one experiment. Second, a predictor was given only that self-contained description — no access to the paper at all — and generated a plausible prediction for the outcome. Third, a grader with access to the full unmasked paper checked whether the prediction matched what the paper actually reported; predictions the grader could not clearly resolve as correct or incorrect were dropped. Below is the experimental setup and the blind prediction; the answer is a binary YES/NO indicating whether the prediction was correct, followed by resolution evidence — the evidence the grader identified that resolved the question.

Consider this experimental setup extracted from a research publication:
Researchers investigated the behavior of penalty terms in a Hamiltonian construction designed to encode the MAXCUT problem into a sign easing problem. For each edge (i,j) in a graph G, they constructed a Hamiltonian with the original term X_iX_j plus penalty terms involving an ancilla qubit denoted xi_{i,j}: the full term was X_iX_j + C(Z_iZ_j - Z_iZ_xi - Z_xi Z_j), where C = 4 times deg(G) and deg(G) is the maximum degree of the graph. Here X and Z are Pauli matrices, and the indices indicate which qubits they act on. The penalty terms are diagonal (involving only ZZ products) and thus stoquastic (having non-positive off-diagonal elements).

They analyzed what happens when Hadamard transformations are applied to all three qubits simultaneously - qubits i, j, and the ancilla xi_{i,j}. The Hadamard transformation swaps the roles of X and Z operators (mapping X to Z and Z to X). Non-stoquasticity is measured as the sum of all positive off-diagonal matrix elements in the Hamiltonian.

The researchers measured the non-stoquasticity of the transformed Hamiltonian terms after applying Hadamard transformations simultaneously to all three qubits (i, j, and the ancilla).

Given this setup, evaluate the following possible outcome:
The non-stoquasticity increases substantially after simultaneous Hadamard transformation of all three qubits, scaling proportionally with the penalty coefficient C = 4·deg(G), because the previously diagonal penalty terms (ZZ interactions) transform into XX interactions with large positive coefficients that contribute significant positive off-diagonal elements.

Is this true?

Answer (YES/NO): YES